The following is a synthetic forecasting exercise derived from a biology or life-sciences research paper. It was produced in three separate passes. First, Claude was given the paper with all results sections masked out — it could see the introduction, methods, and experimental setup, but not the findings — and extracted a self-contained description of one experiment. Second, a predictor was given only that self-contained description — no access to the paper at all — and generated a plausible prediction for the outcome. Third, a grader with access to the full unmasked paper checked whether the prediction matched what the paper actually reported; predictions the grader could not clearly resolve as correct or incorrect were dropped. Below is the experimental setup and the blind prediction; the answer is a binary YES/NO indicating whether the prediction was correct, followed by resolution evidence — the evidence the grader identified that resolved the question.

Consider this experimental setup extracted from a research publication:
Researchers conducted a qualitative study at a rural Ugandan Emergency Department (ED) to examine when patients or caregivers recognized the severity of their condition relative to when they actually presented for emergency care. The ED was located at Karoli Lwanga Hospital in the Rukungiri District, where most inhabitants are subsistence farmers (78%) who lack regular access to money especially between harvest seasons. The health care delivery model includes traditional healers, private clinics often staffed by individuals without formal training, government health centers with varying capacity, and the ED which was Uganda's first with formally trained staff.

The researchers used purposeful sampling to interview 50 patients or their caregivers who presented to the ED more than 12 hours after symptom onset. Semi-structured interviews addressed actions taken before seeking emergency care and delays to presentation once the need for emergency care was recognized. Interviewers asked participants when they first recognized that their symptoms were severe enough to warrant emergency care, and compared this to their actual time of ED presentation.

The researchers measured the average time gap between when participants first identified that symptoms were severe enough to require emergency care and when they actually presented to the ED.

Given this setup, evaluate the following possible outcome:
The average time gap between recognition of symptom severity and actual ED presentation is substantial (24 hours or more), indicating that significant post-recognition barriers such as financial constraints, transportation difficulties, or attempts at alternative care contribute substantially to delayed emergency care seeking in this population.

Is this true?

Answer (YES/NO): YES